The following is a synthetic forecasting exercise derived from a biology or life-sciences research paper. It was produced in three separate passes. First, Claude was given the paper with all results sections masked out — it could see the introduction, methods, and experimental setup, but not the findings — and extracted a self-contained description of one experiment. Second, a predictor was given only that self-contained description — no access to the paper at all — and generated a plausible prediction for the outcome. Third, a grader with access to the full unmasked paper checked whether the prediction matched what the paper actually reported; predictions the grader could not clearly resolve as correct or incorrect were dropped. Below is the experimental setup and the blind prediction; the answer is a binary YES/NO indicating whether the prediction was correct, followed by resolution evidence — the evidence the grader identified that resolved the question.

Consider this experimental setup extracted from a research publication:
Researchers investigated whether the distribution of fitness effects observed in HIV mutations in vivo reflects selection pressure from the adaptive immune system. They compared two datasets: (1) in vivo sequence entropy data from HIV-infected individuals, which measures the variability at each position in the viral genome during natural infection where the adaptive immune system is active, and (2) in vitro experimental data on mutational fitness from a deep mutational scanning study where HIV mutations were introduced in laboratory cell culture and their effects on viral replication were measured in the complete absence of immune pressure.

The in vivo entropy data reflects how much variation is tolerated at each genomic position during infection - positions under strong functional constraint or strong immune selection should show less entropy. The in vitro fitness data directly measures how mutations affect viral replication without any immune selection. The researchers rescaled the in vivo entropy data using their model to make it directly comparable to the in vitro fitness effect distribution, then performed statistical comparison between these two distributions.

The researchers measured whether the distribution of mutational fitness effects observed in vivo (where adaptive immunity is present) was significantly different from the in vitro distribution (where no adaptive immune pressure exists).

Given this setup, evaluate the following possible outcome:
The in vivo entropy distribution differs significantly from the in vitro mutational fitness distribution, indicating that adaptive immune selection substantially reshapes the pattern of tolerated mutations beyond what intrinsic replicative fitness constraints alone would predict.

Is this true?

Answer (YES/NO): NO